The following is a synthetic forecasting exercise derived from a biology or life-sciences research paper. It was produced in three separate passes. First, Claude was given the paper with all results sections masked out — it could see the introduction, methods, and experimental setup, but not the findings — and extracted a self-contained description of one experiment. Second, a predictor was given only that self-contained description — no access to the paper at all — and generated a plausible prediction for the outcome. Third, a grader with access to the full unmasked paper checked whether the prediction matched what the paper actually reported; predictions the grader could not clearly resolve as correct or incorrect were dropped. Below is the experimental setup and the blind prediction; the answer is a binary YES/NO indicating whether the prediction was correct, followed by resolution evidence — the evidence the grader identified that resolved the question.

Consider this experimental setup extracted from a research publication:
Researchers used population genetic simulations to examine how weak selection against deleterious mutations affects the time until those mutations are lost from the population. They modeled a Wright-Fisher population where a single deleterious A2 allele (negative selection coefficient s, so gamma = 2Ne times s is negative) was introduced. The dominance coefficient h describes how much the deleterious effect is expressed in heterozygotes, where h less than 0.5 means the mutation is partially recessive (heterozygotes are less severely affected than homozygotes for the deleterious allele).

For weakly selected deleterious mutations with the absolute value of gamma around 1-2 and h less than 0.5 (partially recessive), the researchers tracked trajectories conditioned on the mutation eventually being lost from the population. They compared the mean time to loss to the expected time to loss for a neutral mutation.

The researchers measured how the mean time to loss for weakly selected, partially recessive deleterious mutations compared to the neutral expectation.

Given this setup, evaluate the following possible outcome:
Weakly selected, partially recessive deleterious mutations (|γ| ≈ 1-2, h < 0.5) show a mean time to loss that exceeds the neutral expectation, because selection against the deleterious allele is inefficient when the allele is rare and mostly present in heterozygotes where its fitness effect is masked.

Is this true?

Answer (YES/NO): YES